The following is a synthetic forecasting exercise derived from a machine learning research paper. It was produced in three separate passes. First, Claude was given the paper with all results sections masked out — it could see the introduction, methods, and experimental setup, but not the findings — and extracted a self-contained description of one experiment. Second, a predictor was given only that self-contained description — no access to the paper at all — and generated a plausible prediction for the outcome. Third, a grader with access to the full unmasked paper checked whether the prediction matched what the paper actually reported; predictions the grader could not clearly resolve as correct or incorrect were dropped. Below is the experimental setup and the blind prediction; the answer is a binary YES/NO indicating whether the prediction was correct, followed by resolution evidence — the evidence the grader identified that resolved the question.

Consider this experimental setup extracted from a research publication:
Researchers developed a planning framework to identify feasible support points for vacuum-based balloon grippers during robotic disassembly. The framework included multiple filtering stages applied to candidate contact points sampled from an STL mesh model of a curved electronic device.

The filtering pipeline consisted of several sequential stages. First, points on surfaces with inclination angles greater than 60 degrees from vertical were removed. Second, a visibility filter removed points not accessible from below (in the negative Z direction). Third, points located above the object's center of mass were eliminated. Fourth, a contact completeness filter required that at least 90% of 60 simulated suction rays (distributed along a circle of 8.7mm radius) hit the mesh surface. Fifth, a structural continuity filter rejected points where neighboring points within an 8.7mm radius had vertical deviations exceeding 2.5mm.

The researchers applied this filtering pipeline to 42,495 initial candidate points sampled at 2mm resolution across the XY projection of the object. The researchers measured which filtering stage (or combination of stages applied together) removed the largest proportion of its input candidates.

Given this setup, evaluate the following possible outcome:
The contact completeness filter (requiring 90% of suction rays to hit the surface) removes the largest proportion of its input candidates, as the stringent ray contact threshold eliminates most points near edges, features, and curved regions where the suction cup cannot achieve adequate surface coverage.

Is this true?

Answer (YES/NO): NO